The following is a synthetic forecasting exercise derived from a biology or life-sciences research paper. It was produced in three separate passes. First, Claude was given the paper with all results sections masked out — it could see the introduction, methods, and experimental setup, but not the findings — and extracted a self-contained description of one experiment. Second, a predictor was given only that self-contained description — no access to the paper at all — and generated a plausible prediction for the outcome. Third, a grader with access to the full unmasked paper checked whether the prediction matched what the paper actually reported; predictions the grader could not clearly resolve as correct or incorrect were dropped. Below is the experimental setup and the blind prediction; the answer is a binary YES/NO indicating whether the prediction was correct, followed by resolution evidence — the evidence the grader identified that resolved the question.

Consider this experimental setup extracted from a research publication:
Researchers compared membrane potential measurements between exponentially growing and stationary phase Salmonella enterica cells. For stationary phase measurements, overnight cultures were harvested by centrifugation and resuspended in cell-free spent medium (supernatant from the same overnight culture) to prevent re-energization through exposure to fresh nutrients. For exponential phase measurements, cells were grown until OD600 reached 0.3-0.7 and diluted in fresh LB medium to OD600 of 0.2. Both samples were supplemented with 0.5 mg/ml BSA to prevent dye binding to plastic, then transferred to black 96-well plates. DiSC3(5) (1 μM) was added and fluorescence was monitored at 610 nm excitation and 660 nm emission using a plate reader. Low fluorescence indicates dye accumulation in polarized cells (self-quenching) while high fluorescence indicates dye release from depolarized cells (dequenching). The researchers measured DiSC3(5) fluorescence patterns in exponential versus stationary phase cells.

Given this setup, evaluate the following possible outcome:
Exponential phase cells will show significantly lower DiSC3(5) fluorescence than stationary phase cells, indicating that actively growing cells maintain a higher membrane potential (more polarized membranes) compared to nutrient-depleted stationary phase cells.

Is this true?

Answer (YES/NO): NO